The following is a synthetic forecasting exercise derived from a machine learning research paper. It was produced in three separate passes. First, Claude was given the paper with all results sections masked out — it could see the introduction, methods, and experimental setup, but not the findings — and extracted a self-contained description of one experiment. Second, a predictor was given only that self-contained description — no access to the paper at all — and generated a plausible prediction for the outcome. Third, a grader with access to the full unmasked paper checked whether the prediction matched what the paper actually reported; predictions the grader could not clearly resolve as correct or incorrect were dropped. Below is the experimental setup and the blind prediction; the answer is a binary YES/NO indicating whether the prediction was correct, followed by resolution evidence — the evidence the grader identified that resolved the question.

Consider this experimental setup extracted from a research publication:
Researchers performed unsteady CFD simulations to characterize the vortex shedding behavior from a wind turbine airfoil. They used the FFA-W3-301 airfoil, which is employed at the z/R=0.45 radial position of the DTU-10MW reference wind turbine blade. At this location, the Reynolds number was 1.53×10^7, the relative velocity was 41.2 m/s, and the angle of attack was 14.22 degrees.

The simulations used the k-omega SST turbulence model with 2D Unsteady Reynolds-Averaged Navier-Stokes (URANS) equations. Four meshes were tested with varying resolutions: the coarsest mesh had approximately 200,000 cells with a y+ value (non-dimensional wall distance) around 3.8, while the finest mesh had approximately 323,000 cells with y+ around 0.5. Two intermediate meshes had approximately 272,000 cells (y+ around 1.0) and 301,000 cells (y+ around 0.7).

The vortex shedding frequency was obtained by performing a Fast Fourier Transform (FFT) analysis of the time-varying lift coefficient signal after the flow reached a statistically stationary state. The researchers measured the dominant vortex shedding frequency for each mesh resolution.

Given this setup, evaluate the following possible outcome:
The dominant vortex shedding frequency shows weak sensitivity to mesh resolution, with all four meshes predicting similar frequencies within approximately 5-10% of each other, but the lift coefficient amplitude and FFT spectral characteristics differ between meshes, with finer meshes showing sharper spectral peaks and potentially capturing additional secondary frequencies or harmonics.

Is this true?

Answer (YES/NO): NO